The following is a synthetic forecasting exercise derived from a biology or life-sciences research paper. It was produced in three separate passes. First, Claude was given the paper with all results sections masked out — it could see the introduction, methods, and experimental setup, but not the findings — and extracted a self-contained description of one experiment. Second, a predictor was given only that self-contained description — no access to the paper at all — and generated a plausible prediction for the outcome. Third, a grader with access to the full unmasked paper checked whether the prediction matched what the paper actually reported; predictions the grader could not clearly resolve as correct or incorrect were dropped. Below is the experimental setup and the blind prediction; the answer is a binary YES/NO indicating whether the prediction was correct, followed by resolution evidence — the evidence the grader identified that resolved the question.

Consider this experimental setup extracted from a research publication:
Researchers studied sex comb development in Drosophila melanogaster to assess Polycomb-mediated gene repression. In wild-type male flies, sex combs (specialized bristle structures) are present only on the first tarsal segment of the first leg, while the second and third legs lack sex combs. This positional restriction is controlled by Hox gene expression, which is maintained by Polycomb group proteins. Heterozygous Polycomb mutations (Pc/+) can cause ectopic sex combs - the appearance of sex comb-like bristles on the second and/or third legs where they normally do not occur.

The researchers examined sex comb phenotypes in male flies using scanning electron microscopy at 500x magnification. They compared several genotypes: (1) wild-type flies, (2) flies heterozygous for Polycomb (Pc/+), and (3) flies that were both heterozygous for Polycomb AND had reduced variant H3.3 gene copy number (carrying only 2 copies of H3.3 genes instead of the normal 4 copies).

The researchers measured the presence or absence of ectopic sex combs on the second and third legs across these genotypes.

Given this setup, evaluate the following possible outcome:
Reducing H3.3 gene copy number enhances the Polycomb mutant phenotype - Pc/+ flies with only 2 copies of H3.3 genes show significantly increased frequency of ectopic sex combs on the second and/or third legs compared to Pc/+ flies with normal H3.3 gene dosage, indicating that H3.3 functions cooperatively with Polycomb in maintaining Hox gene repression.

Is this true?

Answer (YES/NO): YES